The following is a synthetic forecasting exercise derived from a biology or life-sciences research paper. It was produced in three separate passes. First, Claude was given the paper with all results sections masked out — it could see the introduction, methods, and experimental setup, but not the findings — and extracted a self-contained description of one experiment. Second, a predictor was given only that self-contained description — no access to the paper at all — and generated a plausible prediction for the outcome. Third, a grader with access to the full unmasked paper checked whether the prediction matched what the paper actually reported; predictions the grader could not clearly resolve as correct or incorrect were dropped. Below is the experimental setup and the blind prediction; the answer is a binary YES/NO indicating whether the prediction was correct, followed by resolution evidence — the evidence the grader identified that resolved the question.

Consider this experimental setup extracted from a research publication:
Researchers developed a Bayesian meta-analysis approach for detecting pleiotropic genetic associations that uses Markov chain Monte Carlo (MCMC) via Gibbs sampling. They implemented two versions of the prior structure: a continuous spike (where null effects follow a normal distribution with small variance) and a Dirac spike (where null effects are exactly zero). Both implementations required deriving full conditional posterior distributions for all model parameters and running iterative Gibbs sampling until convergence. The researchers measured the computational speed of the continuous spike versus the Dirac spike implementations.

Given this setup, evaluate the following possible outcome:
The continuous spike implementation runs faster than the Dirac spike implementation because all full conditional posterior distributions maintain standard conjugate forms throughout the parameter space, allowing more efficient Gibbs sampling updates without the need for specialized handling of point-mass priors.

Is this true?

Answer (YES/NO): YES